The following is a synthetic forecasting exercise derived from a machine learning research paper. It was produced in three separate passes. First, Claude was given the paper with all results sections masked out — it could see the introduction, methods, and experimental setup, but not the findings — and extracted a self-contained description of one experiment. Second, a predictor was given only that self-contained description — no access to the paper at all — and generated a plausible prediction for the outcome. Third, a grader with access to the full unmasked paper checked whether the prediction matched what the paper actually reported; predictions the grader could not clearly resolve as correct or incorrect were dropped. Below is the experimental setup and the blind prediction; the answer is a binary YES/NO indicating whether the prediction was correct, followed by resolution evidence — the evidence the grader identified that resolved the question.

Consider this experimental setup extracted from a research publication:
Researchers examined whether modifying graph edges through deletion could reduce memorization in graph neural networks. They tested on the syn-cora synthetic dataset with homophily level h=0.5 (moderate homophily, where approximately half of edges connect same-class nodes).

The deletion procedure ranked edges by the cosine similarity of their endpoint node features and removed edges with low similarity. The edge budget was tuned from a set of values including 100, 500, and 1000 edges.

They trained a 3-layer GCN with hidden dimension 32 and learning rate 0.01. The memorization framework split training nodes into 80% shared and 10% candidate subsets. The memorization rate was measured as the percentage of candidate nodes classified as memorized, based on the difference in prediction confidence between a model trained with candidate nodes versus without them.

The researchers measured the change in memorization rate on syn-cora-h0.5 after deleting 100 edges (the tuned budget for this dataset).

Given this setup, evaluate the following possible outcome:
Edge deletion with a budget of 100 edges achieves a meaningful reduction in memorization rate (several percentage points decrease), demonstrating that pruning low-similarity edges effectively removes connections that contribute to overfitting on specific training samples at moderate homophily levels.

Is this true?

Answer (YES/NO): NO